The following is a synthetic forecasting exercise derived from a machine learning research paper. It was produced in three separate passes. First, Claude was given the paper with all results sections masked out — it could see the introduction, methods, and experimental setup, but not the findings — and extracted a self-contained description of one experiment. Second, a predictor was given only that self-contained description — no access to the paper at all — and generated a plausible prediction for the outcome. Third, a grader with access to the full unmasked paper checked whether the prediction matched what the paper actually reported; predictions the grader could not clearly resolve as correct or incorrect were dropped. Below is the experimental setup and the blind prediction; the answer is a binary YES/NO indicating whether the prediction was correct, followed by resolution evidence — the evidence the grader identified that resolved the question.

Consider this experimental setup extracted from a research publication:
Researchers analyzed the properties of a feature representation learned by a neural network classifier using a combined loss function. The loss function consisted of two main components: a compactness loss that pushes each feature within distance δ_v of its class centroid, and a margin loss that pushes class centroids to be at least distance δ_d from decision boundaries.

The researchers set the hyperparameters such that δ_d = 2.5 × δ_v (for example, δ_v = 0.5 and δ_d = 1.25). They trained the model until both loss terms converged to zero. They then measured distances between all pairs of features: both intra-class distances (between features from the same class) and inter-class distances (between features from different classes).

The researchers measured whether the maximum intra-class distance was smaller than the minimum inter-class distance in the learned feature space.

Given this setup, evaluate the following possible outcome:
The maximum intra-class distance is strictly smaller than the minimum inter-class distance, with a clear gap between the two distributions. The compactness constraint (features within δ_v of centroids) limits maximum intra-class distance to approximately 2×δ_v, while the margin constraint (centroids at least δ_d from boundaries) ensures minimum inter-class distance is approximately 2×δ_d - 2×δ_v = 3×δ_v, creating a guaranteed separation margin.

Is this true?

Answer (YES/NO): YES